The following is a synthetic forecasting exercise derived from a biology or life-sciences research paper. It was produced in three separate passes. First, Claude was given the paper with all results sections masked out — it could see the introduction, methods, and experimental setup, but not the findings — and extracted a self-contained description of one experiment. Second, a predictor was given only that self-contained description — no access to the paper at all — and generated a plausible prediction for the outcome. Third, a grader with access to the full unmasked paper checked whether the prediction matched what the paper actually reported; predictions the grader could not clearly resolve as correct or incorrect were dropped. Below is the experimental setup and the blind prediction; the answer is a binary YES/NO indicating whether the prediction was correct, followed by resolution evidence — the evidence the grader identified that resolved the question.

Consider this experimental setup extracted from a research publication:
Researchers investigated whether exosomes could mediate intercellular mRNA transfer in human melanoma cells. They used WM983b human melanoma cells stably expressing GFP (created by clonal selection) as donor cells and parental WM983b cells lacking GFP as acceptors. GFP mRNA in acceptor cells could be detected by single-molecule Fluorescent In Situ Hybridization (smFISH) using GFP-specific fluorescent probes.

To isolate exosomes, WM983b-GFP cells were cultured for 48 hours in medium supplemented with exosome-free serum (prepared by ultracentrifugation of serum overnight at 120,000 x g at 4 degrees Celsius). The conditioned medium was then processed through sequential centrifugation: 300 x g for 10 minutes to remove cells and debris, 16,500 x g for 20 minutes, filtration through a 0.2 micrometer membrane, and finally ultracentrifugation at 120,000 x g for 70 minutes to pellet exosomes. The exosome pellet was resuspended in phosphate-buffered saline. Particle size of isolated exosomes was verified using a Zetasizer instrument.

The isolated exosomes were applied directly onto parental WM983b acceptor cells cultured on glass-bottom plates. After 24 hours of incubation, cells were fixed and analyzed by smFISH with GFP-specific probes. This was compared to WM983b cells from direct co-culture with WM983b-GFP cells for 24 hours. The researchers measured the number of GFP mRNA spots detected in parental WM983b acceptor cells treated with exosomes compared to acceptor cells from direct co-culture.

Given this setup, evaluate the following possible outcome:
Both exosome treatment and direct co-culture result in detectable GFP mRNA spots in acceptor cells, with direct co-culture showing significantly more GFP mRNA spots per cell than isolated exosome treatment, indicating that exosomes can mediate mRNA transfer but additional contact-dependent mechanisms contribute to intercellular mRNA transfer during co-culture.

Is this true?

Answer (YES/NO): NO